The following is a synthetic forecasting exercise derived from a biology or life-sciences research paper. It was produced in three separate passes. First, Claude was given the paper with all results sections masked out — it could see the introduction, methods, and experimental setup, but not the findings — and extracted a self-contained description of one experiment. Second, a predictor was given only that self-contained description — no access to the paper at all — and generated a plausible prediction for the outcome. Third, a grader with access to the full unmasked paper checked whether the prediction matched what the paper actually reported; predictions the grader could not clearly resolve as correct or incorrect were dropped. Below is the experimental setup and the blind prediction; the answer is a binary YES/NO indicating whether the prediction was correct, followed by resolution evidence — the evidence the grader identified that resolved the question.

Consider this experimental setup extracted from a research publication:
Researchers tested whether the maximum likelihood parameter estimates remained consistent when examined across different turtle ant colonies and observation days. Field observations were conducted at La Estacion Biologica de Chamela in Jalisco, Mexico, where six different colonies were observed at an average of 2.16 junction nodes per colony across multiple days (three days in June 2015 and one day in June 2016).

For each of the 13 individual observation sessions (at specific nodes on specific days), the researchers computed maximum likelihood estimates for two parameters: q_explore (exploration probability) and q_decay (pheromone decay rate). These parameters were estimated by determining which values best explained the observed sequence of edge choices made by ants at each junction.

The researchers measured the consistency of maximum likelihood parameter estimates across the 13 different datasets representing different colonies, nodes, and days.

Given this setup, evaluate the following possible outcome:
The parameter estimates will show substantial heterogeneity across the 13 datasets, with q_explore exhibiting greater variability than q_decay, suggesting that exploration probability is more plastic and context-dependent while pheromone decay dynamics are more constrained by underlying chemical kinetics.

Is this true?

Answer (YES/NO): NO